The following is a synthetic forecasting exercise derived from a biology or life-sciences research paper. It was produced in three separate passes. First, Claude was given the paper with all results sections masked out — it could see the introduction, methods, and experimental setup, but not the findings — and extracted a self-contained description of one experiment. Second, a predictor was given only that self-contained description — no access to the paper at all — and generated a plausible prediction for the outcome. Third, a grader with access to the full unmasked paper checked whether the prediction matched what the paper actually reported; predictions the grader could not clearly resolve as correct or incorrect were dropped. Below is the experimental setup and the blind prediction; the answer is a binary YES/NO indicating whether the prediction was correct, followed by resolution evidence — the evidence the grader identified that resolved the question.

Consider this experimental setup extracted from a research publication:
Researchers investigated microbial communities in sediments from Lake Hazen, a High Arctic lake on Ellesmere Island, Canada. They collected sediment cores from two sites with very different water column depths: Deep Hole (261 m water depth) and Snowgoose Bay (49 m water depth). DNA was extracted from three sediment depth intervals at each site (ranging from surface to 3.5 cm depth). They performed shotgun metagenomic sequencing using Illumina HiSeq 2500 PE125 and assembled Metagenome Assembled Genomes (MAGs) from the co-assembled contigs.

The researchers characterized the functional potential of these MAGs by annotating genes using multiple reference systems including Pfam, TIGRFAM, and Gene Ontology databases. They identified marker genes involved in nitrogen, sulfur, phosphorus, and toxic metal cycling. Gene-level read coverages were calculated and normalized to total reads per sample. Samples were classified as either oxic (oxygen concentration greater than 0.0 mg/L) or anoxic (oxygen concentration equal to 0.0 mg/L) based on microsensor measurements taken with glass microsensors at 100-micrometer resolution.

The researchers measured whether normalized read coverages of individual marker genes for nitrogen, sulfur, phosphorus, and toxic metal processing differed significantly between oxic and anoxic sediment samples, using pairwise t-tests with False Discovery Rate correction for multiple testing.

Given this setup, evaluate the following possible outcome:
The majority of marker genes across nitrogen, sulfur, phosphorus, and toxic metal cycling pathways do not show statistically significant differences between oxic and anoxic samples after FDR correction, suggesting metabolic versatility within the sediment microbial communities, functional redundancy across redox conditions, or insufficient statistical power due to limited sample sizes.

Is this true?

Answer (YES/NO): YES